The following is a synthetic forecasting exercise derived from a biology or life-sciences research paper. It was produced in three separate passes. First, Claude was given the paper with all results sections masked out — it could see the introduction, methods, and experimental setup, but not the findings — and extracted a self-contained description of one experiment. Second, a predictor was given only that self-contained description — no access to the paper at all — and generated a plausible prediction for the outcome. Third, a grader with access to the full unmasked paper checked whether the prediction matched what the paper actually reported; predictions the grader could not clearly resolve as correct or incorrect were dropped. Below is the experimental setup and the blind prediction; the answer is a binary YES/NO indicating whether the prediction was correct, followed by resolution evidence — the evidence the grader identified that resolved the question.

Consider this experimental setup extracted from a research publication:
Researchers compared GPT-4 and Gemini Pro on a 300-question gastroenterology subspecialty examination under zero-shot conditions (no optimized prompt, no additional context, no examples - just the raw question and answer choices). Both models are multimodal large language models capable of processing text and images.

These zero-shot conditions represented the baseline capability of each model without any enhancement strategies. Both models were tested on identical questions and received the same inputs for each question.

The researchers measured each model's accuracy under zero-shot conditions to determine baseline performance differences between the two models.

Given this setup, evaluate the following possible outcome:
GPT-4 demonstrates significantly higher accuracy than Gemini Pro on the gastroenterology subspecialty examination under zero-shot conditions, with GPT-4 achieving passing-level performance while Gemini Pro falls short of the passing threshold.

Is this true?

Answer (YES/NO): NO